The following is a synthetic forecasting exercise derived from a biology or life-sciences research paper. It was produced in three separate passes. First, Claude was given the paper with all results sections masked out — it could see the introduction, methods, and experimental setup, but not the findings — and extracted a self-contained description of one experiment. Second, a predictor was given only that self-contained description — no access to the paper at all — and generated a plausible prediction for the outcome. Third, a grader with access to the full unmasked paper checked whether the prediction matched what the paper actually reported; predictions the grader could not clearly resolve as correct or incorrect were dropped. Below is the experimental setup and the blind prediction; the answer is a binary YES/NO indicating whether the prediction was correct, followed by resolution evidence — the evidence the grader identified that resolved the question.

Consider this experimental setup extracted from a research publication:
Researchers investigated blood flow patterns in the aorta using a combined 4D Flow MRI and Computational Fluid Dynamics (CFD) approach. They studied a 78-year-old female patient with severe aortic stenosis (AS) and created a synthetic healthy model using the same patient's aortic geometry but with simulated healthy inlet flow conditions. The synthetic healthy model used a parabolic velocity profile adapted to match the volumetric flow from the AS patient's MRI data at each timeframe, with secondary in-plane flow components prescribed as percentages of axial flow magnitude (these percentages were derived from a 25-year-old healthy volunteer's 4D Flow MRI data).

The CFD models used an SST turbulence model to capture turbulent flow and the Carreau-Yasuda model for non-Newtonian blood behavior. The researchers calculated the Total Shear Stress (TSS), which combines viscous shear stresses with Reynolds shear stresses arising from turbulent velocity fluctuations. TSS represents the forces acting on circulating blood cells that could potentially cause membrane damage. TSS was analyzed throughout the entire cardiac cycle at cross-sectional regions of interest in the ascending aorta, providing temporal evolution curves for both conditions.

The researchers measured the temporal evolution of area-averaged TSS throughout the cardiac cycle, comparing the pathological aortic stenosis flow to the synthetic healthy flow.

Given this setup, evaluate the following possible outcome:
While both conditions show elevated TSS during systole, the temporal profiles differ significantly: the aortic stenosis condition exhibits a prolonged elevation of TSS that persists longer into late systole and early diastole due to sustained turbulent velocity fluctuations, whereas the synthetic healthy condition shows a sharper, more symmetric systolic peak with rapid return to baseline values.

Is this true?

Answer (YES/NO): YES